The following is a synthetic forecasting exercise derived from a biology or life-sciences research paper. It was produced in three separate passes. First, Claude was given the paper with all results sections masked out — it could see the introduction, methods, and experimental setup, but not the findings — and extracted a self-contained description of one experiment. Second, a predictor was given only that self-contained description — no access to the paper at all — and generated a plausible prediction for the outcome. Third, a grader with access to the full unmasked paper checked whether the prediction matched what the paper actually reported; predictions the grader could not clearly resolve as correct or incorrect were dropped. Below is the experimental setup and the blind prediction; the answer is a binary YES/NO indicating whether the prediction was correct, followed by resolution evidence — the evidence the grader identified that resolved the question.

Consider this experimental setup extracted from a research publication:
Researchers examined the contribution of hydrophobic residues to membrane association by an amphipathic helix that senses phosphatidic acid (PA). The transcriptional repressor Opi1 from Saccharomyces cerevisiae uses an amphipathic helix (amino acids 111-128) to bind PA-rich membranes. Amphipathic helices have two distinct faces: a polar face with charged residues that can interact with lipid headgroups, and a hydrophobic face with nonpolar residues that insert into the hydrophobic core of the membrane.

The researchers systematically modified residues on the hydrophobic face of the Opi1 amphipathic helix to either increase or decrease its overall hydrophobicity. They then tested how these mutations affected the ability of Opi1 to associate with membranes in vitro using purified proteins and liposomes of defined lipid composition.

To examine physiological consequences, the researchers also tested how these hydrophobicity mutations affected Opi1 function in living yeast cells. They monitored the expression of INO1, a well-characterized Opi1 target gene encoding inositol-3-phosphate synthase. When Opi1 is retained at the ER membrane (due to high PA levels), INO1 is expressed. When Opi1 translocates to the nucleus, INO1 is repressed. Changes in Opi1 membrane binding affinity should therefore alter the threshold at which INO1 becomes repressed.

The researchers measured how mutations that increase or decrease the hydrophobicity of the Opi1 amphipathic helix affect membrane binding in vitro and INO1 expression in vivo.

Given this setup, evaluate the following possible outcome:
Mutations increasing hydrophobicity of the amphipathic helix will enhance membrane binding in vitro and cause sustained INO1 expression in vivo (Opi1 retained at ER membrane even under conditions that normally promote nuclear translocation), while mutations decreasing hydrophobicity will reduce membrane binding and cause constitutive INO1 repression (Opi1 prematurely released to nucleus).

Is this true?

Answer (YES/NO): YES